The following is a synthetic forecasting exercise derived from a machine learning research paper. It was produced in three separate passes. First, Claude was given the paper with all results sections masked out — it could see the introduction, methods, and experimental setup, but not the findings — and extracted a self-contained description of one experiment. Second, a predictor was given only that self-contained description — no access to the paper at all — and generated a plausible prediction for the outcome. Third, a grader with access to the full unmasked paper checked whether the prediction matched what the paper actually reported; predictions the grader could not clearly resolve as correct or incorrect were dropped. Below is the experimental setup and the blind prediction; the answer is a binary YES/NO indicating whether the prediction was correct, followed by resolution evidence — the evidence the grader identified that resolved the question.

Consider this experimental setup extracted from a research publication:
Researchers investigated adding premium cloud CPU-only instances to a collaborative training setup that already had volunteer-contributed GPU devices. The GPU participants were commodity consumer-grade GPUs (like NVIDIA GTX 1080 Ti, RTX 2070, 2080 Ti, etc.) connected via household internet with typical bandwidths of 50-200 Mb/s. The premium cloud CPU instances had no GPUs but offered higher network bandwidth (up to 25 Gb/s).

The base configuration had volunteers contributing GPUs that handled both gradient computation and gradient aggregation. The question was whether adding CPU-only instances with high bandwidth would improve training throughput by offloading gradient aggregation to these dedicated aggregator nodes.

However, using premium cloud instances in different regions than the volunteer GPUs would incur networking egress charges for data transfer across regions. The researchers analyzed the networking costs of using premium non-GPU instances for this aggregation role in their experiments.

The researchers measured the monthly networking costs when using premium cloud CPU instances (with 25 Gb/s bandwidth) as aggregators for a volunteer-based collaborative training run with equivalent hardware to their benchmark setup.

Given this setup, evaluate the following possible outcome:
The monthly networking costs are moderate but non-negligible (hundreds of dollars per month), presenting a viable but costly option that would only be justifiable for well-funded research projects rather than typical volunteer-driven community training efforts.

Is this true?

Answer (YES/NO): NO